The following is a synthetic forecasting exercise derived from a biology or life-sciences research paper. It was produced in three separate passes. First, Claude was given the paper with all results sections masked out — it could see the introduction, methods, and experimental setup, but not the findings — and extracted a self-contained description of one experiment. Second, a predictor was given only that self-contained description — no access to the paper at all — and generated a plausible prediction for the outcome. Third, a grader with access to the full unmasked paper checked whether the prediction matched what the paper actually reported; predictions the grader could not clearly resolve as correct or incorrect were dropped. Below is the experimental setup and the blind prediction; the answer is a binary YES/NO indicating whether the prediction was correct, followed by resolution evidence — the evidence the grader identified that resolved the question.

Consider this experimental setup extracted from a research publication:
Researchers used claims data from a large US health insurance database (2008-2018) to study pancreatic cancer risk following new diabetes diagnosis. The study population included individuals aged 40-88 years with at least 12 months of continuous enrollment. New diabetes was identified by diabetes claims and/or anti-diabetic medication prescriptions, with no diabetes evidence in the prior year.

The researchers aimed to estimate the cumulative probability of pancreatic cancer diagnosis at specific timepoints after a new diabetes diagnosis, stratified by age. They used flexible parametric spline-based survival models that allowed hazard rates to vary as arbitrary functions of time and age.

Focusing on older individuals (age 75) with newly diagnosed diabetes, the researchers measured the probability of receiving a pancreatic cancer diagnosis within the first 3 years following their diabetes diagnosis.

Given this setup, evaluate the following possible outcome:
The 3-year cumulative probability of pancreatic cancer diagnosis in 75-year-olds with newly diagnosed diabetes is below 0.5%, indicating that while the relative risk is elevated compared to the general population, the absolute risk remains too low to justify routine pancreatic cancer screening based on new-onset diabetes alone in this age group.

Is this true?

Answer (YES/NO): NO